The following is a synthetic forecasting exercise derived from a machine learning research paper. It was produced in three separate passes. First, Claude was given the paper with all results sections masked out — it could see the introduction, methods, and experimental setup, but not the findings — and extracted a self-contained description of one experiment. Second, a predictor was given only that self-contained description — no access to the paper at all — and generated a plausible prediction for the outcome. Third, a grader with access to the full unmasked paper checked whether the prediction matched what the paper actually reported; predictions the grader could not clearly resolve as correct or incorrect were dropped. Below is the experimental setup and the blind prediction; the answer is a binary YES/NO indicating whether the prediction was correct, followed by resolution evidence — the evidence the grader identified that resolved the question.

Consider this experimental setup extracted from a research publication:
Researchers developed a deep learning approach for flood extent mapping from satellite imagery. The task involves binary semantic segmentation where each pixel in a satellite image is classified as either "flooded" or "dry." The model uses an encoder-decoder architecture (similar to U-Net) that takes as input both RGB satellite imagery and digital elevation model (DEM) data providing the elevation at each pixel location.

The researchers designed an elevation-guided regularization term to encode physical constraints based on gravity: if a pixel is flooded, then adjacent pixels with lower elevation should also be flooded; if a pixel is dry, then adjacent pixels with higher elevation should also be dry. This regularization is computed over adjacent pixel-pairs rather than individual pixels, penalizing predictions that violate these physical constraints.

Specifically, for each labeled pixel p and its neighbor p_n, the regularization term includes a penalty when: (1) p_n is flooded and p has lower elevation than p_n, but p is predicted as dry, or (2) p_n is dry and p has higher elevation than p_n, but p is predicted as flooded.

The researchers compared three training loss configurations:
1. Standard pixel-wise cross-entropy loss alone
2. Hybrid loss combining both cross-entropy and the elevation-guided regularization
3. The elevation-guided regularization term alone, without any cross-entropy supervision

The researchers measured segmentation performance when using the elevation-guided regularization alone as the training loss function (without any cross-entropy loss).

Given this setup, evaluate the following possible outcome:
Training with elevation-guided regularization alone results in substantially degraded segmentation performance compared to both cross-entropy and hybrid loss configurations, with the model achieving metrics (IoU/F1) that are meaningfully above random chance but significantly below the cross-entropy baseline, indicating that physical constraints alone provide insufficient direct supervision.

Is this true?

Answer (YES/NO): NO